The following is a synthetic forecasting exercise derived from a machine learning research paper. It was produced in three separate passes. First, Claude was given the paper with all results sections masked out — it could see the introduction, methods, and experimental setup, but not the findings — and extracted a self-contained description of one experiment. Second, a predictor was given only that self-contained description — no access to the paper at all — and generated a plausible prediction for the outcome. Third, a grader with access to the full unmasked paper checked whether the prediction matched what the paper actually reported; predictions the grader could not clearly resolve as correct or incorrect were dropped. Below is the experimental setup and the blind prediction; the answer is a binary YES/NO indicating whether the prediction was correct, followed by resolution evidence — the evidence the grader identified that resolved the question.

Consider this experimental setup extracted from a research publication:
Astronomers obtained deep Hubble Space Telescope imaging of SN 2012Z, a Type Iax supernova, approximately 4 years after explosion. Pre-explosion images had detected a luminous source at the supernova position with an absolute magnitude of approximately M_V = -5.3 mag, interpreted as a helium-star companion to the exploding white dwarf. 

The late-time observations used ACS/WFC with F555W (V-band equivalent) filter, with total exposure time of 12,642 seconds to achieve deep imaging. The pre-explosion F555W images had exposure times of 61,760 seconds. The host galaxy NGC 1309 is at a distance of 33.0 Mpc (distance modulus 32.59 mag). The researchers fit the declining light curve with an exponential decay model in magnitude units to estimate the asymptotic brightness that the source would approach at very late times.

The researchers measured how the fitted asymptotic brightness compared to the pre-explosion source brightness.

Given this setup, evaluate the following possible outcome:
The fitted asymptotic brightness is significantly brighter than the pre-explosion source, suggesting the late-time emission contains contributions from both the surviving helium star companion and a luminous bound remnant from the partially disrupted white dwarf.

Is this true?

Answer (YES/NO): NO